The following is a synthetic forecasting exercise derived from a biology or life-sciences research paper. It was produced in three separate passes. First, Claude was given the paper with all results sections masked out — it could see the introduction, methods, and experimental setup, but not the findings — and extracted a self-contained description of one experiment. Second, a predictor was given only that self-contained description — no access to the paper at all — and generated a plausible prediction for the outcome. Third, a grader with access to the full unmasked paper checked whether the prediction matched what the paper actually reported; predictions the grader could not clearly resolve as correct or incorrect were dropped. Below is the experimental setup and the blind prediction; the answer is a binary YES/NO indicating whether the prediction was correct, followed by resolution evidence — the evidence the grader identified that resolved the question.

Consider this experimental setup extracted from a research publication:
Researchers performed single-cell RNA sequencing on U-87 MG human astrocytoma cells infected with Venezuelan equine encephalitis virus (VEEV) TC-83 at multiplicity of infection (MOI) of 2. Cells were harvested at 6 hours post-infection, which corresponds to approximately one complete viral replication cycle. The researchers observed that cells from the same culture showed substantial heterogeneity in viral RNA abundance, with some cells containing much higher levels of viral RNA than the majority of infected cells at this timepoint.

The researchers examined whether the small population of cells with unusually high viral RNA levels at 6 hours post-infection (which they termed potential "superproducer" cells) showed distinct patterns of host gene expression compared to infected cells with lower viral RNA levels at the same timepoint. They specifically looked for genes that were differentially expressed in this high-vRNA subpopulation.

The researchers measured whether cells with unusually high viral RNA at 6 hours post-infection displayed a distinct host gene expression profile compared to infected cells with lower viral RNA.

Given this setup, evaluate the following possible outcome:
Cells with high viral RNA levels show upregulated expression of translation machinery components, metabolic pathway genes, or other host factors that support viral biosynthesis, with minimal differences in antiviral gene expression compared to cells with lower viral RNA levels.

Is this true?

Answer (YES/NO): NO